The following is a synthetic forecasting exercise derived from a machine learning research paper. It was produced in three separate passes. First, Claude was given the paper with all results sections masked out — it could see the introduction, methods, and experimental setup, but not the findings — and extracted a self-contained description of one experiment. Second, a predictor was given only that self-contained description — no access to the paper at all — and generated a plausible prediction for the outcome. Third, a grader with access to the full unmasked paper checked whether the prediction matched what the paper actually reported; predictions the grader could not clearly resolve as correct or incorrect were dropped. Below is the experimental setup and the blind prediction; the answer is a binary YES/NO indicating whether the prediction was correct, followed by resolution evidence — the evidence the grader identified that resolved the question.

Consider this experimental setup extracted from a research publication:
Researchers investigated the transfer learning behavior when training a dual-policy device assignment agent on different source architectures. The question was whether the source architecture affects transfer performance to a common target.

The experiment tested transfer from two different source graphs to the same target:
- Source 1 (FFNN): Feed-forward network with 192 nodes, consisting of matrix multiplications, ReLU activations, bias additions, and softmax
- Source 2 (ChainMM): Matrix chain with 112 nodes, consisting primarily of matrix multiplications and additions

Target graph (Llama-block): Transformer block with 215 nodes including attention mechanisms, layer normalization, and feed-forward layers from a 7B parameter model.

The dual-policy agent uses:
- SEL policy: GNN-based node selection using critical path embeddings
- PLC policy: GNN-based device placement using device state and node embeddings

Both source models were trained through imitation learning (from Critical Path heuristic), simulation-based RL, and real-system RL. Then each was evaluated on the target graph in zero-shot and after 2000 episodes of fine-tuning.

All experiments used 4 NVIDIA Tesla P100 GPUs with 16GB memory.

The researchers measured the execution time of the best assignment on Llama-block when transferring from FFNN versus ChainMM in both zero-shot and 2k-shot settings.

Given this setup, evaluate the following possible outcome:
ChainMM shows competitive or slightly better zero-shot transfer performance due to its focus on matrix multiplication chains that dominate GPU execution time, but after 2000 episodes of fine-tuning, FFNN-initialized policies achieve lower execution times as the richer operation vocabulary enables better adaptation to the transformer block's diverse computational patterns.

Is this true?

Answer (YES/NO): YES